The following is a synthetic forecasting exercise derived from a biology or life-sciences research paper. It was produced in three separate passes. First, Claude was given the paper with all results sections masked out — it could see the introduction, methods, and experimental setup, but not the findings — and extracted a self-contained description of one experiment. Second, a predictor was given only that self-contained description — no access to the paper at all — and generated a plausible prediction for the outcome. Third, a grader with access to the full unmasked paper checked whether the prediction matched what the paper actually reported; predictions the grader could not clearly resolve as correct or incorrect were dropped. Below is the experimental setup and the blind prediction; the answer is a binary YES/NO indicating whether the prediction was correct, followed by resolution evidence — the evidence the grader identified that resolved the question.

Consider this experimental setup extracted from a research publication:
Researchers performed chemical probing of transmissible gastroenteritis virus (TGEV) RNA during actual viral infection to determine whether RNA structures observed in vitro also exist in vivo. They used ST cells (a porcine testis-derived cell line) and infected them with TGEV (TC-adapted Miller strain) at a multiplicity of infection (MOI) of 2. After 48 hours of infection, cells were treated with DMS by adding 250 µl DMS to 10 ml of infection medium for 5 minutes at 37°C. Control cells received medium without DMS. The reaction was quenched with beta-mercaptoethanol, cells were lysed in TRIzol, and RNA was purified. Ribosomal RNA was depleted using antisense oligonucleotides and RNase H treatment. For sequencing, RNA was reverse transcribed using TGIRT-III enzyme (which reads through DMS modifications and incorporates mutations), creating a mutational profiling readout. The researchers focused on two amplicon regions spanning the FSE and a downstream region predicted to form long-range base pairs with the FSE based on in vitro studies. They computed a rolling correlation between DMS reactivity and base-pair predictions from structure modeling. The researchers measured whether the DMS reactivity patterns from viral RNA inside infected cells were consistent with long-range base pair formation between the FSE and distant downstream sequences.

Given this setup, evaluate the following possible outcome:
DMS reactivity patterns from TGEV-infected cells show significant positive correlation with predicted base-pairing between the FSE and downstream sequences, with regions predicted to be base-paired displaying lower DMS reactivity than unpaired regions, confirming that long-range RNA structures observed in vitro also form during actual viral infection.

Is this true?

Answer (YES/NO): YES